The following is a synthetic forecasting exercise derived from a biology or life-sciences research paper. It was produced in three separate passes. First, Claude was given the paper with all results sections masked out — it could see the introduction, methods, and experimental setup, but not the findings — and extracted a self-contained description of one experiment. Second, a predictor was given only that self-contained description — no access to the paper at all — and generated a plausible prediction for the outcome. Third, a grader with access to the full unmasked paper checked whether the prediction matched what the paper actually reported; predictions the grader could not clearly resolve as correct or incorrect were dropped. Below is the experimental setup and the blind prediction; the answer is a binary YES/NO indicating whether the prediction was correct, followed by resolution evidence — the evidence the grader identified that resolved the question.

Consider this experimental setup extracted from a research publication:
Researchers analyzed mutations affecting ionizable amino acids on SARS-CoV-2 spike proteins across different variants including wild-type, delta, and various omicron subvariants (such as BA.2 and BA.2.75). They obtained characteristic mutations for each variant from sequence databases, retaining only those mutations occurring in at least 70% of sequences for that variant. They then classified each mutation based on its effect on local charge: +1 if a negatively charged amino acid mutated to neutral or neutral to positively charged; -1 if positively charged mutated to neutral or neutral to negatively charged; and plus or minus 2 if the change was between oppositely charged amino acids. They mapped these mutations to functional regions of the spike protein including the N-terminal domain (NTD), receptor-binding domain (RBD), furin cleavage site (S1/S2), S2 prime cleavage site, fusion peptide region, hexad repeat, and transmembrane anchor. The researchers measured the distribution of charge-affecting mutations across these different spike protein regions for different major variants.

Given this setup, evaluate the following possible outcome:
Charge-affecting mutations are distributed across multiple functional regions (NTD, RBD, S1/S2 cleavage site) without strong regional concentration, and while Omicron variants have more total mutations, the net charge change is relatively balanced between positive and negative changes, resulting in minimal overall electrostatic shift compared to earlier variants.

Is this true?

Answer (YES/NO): NO